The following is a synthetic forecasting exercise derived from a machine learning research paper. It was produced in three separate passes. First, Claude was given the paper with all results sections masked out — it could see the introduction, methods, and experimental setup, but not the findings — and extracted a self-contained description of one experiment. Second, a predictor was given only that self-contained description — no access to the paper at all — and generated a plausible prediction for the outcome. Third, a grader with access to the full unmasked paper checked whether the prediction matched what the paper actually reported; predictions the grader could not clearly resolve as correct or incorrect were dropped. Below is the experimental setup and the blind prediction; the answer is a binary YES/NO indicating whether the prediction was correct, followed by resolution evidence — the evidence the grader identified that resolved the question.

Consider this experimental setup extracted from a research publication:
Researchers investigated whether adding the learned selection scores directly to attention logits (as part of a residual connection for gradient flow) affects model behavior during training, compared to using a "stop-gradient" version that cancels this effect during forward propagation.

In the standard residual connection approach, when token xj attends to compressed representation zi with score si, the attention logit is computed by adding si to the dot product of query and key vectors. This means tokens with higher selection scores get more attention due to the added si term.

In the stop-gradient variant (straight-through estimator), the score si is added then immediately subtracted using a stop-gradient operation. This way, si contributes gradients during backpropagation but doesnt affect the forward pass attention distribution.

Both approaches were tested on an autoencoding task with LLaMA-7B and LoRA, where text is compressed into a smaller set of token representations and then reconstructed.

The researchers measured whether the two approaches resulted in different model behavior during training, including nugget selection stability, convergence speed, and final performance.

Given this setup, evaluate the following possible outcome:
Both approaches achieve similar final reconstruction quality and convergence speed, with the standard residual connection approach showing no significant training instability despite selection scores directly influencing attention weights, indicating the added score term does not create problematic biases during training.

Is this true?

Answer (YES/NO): YES